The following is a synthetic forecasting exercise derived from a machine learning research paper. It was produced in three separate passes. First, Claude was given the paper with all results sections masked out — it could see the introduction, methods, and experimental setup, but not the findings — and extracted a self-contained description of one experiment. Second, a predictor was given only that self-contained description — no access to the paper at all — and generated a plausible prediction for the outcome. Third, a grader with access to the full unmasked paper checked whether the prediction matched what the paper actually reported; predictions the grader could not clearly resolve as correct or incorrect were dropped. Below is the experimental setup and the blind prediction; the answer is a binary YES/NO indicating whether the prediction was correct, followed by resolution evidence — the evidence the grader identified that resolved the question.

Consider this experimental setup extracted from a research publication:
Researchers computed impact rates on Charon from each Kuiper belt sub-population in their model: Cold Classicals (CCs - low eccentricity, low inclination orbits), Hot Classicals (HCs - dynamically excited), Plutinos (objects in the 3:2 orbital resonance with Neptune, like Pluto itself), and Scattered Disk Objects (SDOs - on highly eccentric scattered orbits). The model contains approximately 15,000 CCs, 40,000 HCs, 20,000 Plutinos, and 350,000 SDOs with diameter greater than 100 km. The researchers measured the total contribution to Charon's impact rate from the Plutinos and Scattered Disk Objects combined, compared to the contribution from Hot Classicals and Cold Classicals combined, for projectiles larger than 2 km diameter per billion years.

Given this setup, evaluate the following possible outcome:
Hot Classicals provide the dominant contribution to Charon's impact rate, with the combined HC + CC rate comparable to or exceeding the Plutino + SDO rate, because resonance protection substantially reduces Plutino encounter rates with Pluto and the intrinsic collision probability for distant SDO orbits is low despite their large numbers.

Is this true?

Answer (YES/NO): NO